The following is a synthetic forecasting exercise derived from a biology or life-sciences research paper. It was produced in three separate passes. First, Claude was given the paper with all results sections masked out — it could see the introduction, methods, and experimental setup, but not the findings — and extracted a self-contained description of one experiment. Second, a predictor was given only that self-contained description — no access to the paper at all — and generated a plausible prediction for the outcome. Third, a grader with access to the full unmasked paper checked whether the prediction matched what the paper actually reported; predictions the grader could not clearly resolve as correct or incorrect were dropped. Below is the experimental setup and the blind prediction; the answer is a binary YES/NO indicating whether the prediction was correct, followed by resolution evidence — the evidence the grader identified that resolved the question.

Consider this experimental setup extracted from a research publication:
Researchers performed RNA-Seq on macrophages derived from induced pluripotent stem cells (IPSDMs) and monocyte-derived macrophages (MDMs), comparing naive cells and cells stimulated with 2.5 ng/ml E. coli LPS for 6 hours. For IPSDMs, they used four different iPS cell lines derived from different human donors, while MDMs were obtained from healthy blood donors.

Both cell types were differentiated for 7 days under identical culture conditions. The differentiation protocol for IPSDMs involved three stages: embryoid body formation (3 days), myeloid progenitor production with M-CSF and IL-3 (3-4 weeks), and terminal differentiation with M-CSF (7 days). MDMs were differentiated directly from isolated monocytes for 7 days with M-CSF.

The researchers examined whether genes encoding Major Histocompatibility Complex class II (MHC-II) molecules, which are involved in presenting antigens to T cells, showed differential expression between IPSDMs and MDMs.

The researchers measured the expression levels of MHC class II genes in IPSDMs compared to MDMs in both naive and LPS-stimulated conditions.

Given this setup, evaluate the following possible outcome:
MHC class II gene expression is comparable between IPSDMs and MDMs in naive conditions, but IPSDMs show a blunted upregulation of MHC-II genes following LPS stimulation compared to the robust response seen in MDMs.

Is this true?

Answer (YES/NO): NO